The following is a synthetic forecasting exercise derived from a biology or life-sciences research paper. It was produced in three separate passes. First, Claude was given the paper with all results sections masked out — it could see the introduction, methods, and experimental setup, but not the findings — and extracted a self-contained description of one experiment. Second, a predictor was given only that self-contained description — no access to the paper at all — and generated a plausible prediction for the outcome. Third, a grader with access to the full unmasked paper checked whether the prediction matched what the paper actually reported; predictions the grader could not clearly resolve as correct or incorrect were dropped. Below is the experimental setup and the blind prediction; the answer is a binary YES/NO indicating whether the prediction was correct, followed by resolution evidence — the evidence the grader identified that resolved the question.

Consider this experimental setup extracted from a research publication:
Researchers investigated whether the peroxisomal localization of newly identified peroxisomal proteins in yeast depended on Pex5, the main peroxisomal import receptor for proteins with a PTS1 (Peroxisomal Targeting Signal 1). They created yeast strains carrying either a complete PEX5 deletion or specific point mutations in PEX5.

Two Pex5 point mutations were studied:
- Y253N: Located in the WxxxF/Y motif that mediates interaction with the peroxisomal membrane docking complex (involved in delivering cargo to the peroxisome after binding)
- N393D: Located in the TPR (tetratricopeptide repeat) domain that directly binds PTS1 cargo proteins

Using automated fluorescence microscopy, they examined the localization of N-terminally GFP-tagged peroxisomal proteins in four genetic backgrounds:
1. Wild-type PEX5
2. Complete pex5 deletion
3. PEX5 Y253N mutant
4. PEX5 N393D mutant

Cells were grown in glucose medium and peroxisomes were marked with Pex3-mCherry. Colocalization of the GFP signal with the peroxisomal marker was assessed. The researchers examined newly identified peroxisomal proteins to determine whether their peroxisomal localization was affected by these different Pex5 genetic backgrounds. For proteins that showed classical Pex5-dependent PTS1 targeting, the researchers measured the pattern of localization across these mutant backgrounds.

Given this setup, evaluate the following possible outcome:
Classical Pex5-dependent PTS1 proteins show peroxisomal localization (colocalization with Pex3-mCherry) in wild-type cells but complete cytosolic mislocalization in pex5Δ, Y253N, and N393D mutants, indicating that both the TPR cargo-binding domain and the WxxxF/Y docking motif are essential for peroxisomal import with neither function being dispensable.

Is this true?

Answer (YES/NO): NO